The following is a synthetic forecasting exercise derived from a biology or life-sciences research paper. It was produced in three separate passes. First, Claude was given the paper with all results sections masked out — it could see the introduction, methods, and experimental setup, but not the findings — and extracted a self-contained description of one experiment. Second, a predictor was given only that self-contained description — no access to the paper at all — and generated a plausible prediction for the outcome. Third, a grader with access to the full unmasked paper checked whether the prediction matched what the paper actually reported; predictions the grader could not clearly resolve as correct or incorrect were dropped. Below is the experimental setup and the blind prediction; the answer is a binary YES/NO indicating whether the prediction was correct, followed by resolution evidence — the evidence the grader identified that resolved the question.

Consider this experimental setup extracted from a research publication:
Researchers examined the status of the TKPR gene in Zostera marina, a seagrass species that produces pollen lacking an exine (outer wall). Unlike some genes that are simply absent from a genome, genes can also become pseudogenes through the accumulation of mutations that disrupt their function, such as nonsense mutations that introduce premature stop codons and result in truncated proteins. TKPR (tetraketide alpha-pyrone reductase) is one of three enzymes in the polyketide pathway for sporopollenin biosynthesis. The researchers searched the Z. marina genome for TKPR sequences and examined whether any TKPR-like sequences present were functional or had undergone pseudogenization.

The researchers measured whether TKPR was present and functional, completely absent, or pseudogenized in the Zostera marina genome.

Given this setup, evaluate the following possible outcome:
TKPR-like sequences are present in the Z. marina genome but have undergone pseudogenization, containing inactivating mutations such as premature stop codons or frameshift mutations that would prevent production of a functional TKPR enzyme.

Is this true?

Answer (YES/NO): YES